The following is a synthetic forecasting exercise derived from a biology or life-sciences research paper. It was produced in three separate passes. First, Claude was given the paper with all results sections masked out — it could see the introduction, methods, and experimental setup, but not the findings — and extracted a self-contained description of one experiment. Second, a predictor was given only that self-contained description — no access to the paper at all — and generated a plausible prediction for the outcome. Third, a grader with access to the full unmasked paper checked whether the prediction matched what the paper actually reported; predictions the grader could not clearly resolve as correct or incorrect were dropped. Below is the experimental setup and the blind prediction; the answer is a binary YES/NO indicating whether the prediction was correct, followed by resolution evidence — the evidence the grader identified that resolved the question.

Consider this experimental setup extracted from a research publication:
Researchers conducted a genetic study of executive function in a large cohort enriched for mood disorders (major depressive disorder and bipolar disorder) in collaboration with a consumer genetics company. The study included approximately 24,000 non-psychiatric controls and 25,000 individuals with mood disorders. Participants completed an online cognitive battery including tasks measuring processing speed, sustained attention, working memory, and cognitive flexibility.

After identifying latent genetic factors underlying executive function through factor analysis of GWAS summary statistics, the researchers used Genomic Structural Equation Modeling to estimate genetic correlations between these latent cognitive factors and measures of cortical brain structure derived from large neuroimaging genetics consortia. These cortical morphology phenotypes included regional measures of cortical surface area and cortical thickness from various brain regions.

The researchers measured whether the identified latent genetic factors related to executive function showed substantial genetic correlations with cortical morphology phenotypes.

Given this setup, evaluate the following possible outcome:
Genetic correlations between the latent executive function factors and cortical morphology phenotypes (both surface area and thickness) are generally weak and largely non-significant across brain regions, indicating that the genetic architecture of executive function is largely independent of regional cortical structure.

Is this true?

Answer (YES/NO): YES